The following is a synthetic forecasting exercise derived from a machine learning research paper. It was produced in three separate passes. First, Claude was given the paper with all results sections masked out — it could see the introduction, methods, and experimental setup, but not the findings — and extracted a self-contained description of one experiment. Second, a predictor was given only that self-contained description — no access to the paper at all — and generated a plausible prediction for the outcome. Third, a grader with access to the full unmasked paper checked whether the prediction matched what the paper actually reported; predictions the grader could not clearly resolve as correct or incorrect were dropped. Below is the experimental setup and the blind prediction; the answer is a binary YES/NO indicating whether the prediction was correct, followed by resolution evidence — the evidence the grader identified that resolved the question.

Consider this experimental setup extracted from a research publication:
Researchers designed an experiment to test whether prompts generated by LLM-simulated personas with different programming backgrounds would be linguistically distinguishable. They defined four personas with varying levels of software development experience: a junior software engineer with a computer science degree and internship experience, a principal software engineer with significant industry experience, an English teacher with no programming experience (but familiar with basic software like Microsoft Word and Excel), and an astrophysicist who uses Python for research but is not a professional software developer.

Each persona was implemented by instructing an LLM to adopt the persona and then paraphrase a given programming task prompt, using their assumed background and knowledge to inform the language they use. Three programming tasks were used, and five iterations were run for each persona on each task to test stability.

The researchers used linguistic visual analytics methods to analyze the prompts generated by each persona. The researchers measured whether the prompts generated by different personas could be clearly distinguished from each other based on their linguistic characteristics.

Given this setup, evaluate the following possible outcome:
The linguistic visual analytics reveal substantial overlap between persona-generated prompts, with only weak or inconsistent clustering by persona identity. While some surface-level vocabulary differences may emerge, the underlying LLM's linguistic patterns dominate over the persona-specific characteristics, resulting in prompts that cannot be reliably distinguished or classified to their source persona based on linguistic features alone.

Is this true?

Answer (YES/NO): NO